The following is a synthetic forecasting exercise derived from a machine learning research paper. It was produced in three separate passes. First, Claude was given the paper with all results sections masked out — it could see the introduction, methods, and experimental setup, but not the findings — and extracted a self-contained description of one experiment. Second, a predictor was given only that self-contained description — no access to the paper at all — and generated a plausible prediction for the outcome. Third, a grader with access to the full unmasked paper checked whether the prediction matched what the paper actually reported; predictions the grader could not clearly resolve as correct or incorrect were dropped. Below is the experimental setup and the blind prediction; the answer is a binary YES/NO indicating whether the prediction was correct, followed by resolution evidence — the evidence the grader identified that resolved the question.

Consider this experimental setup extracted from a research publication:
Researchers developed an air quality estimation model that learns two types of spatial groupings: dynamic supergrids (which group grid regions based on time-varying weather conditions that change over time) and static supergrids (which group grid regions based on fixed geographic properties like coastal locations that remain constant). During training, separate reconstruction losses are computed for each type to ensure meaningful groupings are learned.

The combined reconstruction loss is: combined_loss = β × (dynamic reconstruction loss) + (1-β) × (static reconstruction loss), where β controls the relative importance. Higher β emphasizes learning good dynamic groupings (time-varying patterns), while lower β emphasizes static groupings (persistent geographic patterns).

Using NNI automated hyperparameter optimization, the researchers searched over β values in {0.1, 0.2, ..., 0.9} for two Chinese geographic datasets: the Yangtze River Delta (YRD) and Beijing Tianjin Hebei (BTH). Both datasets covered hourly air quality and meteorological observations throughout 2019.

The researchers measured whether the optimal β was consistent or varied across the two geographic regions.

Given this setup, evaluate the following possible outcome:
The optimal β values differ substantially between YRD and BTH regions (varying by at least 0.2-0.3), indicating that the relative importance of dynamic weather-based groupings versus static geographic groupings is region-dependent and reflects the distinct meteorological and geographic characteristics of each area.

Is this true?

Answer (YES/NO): NO